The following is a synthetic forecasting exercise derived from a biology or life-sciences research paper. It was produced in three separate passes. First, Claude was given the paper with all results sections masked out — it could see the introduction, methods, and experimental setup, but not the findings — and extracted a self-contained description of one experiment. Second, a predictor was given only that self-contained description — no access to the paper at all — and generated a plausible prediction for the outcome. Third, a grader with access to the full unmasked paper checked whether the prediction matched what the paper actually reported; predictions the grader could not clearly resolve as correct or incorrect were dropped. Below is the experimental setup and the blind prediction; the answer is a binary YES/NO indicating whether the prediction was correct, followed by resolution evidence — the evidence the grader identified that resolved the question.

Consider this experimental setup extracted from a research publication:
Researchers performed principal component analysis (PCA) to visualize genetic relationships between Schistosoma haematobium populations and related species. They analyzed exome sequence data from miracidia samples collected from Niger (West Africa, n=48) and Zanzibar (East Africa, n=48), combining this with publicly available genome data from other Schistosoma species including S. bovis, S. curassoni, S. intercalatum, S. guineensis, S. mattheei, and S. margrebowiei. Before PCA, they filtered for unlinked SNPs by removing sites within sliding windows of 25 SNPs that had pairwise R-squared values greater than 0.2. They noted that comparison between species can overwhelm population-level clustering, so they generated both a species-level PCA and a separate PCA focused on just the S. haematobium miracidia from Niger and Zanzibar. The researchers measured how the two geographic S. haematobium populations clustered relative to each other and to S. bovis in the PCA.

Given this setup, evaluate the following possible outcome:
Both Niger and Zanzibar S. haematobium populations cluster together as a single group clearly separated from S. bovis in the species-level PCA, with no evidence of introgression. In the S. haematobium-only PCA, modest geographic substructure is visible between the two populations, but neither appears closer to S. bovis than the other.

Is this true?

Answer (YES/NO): NO